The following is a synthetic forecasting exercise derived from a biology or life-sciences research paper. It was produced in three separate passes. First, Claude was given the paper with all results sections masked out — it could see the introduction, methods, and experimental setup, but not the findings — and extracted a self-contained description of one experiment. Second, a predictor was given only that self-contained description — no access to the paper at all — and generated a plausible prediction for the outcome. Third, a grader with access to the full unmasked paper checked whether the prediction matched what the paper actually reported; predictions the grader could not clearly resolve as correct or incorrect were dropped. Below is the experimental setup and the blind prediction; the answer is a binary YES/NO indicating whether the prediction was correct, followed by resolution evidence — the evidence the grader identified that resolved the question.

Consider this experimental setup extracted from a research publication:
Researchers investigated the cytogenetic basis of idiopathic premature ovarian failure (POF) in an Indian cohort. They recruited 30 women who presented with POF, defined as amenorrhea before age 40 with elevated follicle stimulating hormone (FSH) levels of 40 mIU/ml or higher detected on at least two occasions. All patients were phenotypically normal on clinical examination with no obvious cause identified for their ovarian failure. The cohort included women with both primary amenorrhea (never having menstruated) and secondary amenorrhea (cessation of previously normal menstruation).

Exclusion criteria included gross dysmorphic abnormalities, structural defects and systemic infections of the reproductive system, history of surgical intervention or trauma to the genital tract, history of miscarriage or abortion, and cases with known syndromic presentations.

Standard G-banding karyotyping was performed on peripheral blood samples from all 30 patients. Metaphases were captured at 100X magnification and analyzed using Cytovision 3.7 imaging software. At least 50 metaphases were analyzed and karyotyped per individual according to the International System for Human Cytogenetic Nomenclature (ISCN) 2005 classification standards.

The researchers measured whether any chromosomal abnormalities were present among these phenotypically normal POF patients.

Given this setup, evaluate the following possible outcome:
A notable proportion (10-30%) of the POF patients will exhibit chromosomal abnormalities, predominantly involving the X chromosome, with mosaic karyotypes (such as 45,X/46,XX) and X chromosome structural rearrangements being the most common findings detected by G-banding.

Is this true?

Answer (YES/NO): NO